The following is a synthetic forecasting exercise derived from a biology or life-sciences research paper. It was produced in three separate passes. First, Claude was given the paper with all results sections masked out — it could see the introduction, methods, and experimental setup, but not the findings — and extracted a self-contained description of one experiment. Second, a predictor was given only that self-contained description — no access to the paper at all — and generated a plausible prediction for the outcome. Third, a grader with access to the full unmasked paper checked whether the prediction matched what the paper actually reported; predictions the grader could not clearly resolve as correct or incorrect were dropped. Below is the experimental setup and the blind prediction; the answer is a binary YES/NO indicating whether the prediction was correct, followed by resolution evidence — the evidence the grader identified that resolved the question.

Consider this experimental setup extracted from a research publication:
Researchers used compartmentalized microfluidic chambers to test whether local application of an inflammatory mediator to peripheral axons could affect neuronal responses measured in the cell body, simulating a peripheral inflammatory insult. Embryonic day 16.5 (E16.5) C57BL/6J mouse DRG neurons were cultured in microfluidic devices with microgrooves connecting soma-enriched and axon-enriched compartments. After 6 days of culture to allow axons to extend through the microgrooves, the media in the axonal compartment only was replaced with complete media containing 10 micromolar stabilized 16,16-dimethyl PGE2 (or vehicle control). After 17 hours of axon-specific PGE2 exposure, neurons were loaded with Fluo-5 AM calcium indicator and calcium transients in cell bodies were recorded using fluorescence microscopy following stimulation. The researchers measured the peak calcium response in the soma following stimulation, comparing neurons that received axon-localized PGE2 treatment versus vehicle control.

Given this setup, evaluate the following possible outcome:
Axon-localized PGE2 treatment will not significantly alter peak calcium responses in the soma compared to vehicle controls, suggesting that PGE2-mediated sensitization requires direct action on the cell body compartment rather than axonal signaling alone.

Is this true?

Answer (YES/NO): NO